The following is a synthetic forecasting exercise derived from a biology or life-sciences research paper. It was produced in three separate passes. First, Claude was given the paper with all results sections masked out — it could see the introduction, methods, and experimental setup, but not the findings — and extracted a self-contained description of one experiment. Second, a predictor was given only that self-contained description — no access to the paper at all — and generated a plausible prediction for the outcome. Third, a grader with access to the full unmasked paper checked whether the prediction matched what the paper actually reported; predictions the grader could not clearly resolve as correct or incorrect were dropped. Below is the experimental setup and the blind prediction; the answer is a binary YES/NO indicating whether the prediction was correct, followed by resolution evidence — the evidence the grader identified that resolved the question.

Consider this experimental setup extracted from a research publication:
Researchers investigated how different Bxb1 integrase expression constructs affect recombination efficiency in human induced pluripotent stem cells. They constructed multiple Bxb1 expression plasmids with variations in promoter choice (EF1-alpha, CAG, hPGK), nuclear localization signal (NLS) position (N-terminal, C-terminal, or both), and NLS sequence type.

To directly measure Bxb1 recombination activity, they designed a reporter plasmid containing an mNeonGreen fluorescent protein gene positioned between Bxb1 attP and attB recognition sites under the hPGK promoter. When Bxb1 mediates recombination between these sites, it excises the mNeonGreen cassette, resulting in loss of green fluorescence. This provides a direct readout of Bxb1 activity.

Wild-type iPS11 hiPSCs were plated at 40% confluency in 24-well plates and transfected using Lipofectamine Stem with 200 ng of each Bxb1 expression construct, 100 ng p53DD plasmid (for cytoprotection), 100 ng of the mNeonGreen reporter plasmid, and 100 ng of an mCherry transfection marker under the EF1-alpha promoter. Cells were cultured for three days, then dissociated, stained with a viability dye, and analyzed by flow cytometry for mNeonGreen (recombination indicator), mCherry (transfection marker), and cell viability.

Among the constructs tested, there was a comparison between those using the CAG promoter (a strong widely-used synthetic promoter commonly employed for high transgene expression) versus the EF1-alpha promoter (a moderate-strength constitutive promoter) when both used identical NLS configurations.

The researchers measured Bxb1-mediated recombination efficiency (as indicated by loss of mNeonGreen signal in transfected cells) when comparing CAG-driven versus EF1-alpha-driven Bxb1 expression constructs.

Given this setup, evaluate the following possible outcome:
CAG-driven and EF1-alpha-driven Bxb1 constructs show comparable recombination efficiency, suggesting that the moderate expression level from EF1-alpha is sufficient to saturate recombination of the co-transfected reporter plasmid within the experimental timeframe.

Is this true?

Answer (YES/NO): NO